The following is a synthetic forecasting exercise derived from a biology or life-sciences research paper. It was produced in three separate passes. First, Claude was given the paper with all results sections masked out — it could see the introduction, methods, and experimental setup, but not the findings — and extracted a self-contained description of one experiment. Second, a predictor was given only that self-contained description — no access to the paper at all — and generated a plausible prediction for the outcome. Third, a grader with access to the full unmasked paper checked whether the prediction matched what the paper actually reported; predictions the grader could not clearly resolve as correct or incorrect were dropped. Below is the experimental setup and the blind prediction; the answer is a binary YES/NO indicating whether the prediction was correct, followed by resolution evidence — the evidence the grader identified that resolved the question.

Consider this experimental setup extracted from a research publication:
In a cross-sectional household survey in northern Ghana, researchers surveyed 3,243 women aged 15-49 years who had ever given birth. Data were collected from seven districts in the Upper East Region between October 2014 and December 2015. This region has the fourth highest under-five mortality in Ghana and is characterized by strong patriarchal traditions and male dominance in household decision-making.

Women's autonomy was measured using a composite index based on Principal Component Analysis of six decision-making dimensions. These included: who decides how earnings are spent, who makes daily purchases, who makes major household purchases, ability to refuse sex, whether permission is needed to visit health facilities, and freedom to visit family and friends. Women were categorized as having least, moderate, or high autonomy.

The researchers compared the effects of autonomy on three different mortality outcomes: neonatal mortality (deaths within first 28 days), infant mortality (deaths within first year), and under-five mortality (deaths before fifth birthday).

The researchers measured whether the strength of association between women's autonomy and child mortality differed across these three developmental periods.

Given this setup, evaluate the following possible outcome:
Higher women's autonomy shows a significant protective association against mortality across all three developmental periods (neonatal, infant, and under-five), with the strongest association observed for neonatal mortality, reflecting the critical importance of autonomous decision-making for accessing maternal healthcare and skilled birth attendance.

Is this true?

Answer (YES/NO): NO